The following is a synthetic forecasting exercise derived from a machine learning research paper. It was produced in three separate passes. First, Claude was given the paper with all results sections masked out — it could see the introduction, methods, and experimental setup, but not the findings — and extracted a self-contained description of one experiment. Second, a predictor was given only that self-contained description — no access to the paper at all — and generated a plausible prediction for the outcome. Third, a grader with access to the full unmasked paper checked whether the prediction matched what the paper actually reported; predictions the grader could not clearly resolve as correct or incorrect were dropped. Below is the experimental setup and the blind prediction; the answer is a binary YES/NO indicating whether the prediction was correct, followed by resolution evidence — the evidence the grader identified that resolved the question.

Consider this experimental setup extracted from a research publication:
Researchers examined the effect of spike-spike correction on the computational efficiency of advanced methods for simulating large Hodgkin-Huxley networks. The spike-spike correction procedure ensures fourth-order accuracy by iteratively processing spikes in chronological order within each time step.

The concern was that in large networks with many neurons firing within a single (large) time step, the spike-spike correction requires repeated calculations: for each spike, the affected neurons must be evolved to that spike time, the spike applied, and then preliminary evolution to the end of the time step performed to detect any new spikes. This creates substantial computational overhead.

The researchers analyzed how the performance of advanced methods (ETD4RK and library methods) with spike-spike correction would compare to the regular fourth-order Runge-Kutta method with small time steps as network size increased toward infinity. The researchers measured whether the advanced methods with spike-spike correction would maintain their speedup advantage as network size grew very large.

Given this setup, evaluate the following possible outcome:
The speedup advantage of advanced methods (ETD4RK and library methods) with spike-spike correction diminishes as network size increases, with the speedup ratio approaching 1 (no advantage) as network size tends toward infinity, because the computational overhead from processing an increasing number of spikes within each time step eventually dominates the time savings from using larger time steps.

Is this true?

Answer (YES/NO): NO